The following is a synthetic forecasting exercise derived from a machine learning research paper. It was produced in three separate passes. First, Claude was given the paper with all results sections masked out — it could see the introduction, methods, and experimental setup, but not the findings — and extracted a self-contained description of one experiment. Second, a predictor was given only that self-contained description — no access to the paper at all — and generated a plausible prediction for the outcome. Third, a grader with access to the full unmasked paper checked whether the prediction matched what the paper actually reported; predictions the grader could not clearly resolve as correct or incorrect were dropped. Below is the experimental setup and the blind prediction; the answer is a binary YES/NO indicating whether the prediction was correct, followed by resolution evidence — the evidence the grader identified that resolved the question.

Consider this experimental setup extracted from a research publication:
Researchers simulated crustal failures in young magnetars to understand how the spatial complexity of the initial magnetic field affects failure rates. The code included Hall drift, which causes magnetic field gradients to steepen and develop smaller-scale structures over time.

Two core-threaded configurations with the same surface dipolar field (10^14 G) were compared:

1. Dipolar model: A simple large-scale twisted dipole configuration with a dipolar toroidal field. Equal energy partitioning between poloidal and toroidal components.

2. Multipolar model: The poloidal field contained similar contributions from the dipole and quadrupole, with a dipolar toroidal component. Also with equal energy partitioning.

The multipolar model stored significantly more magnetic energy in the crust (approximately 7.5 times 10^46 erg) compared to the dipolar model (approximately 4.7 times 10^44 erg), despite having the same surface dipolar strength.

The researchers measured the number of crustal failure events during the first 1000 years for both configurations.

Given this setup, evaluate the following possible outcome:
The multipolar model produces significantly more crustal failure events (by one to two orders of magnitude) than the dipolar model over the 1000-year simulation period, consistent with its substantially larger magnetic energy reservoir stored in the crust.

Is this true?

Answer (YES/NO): YES